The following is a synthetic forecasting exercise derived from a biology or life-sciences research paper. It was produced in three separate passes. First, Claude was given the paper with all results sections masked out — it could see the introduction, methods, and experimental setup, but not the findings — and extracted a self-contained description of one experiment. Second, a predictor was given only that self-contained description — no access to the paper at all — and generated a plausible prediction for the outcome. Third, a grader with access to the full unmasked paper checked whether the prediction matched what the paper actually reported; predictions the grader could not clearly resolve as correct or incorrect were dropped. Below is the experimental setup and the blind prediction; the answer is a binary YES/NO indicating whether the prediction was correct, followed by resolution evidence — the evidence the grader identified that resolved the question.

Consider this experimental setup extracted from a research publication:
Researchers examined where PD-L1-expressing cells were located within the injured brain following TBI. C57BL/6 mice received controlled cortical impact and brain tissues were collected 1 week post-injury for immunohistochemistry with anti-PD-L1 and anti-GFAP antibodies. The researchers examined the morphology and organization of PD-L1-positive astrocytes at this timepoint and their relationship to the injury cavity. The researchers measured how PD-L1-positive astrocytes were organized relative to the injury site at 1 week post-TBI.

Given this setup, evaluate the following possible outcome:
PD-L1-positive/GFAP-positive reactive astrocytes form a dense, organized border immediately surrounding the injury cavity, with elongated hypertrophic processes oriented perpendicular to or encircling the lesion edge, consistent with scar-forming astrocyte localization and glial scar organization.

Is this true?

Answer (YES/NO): YES